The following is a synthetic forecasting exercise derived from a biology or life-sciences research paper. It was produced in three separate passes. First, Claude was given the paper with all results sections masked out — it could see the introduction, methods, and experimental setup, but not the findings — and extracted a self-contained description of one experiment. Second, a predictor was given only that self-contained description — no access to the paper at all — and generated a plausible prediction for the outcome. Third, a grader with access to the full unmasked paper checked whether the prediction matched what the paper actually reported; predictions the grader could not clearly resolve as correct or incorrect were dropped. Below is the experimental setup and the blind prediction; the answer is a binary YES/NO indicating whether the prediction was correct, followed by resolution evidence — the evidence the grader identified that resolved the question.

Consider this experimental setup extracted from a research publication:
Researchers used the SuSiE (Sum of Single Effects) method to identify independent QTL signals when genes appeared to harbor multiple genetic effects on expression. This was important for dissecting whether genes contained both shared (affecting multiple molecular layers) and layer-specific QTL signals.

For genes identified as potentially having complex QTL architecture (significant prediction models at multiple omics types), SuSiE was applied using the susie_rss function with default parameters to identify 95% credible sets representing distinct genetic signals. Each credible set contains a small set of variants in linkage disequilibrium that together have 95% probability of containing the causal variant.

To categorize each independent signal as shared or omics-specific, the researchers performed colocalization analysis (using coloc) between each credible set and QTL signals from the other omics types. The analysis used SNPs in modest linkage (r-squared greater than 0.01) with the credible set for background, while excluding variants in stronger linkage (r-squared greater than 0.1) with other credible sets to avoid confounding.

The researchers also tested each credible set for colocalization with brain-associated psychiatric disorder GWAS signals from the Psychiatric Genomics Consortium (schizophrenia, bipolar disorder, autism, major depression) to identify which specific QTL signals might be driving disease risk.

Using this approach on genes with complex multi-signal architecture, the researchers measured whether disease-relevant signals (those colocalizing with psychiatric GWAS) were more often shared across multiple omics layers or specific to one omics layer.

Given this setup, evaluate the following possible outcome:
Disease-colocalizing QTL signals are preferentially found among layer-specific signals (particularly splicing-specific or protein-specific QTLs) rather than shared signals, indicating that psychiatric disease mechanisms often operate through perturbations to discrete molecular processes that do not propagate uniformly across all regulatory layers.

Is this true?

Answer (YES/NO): NO